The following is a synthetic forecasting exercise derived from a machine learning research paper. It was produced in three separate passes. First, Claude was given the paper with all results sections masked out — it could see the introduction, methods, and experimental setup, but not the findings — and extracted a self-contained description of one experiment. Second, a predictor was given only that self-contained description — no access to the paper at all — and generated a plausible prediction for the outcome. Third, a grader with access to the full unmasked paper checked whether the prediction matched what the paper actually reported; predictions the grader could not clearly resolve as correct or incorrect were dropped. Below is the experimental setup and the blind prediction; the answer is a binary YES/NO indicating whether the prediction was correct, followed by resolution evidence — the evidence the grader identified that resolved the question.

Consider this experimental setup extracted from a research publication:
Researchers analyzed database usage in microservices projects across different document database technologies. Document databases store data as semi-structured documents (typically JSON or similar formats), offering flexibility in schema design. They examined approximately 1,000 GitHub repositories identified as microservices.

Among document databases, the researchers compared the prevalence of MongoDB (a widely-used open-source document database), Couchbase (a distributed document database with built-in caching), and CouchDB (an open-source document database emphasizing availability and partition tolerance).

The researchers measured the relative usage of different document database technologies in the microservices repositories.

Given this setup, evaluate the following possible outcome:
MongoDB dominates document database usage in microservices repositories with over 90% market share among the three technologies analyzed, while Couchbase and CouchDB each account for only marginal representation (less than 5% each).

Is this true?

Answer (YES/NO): YES